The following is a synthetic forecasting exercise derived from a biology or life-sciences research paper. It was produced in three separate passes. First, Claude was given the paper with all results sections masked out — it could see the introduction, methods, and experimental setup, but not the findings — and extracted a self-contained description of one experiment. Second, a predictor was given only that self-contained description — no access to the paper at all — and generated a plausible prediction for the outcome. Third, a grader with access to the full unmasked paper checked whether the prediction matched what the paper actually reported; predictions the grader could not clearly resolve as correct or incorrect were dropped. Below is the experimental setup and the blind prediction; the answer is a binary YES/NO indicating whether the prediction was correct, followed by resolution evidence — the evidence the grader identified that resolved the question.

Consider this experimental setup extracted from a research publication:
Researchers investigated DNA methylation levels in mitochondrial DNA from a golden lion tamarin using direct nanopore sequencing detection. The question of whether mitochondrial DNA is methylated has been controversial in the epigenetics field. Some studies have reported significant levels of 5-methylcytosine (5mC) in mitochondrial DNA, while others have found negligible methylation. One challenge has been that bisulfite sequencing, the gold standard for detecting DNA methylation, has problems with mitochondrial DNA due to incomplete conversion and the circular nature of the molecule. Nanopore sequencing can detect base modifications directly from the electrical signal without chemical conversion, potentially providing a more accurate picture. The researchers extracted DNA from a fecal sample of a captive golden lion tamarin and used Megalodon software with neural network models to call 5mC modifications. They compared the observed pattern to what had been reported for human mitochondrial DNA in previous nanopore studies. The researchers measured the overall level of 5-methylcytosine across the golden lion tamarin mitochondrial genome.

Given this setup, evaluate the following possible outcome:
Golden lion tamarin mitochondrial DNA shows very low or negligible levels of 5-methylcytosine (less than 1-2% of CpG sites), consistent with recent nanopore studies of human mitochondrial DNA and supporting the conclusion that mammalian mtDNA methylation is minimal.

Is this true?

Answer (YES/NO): YES